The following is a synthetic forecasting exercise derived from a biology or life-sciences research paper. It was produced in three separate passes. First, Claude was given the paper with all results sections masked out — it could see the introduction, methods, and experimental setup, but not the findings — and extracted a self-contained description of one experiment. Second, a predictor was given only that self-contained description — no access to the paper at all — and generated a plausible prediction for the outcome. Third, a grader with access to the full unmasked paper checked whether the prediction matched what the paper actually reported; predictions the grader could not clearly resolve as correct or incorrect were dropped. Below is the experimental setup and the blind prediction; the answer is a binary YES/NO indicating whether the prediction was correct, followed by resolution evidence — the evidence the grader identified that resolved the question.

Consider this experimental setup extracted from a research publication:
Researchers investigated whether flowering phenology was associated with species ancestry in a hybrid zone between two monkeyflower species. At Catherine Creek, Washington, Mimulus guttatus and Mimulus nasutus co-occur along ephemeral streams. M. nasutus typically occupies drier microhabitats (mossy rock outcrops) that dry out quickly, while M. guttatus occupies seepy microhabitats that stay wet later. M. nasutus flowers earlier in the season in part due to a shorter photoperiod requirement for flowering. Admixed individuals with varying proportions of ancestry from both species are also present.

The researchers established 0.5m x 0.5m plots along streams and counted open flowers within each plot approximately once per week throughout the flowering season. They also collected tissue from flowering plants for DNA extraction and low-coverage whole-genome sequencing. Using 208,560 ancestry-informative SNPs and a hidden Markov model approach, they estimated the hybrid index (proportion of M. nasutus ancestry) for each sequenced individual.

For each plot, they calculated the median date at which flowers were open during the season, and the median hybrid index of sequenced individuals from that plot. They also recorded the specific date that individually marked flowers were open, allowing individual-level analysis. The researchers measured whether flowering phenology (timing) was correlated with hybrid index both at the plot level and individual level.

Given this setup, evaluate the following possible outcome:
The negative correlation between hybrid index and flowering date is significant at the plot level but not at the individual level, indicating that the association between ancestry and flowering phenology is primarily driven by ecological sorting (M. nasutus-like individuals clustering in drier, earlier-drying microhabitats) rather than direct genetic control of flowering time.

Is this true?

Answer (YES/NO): NO